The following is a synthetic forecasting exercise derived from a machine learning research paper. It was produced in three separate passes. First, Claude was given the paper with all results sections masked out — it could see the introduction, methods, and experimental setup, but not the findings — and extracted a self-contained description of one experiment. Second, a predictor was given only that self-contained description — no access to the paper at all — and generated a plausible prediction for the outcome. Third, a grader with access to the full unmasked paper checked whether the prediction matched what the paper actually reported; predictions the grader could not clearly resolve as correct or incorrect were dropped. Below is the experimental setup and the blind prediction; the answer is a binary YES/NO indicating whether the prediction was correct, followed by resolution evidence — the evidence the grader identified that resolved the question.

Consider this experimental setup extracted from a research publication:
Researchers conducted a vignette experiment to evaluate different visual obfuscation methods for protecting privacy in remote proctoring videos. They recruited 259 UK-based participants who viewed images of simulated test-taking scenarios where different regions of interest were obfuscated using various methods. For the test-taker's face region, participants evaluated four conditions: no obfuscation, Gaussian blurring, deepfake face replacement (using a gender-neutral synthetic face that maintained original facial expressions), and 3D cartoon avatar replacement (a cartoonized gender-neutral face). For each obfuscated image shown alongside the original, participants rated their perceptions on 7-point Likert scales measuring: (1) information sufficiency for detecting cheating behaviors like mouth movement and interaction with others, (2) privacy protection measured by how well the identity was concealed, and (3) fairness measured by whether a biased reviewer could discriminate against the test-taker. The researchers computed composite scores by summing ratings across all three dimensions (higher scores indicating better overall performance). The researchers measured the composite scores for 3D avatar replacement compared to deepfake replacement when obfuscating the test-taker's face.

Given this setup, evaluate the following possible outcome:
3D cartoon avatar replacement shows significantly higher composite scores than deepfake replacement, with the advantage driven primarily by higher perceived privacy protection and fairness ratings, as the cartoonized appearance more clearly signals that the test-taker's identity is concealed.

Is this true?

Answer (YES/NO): YES